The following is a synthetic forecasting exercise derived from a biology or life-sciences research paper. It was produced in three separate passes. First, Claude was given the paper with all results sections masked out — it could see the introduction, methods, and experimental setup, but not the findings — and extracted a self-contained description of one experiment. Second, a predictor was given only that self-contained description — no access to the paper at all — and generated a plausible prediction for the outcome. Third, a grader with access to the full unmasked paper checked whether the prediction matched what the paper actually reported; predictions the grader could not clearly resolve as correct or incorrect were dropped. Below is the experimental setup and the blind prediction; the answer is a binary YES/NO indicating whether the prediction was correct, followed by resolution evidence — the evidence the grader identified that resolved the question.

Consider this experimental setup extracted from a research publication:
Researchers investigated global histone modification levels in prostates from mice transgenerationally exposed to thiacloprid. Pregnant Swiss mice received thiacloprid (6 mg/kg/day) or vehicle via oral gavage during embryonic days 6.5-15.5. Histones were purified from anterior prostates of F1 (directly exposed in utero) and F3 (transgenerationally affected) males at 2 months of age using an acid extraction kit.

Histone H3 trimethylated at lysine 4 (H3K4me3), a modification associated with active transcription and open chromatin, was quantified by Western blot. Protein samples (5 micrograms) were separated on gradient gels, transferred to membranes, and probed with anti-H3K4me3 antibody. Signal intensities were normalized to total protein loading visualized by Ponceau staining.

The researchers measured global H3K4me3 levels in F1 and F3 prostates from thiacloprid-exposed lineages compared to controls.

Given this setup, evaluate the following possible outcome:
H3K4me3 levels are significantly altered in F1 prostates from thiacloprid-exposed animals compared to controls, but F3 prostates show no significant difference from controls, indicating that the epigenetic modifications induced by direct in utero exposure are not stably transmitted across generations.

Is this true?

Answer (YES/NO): NO